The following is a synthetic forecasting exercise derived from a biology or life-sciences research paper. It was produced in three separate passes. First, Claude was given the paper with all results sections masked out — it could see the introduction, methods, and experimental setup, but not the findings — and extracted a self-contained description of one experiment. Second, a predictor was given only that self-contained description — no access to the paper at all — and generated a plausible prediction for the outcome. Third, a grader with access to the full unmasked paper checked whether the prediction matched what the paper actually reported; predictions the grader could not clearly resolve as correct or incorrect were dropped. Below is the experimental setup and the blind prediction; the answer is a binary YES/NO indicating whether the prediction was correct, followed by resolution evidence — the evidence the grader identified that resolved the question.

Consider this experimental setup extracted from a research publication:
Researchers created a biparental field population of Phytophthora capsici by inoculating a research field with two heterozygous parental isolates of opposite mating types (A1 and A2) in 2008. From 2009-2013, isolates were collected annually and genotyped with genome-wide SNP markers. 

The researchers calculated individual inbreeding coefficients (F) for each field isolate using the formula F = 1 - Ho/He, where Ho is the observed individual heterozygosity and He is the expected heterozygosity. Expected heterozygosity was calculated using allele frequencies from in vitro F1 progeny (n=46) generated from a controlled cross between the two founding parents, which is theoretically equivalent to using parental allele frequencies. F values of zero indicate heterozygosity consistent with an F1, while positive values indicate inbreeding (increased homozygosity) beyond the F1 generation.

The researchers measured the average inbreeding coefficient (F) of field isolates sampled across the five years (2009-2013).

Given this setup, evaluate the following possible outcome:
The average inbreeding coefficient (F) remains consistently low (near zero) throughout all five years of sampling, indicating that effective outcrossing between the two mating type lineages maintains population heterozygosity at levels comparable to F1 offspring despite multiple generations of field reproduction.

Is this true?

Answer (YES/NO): NO